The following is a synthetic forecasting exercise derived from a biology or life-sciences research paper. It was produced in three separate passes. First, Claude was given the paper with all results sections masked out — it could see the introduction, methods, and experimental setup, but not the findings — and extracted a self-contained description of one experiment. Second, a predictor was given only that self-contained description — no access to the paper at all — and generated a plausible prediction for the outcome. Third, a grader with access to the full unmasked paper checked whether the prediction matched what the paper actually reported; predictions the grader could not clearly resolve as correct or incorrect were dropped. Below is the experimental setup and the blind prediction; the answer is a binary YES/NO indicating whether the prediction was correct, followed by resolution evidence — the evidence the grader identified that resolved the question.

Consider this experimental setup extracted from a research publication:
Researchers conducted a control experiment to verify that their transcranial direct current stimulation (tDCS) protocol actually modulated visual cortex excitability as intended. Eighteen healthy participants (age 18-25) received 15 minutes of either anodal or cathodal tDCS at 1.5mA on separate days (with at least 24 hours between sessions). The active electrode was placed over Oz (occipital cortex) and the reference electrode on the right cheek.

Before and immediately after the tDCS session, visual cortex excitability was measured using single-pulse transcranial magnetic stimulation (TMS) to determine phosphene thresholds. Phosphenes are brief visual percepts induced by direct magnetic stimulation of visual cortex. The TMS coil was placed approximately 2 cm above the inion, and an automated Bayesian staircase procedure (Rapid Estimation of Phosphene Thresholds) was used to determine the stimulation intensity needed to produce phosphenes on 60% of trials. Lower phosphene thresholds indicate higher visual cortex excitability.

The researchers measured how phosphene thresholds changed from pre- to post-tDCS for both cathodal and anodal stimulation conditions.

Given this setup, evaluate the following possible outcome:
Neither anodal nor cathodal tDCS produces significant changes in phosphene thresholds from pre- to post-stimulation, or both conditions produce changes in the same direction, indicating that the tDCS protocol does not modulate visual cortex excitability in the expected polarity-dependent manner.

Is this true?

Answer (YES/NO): NO